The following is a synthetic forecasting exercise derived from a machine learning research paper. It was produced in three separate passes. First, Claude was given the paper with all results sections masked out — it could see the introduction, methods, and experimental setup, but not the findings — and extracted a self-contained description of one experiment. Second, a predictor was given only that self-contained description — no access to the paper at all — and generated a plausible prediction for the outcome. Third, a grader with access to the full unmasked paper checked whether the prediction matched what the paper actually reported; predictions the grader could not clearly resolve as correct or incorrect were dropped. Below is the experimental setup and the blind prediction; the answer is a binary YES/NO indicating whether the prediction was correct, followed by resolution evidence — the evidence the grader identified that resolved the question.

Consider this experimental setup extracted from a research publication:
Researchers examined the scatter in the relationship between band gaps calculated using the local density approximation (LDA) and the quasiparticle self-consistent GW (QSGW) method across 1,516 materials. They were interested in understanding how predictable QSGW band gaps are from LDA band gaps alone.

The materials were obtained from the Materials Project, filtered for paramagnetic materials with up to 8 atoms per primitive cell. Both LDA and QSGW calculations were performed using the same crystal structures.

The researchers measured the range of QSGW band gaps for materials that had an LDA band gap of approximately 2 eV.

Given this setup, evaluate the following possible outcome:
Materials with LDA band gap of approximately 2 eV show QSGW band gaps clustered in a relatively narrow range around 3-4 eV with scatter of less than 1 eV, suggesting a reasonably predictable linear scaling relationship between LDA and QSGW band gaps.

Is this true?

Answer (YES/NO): NO